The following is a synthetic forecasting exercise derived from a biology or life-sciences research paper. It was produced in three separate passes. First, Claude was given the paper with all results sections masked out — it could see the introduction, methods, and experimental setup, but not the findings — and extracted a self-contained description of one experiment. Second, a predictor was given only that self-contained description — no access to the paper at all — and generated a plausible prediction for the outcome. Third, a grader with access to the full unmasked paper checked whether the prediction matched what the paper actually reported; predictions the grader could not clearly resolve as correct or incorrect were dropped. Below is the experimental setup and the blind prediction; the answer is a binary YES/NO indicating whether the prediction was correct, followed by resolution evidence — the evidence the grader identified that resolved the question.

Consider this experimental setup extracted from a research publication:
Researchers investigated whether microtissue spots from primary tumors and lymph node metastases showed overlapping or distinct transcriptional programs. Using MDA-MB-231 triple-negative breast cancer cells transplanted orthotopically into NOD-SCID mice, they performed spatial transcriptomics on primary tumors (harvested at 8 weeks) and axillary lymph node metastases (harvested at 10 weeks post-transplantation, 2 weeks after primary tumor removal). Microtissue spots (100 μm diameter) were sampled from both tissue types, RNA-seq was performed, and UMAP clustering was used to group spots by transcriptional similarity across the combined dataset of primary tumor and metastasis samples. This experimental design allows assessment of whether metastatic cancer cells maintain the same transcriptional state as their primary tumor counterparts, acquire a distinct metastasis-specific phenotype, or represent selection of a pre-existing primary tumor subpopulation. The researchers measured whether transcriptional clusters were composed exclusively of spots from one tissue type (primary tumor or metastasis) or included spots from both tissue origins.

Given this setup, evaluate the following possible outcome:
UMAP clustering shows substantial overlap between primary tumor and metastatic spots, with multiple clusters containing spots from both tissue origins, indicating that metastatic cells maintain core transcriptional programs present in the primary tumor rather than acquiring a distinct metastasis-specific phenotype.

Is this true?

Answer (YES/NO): YES